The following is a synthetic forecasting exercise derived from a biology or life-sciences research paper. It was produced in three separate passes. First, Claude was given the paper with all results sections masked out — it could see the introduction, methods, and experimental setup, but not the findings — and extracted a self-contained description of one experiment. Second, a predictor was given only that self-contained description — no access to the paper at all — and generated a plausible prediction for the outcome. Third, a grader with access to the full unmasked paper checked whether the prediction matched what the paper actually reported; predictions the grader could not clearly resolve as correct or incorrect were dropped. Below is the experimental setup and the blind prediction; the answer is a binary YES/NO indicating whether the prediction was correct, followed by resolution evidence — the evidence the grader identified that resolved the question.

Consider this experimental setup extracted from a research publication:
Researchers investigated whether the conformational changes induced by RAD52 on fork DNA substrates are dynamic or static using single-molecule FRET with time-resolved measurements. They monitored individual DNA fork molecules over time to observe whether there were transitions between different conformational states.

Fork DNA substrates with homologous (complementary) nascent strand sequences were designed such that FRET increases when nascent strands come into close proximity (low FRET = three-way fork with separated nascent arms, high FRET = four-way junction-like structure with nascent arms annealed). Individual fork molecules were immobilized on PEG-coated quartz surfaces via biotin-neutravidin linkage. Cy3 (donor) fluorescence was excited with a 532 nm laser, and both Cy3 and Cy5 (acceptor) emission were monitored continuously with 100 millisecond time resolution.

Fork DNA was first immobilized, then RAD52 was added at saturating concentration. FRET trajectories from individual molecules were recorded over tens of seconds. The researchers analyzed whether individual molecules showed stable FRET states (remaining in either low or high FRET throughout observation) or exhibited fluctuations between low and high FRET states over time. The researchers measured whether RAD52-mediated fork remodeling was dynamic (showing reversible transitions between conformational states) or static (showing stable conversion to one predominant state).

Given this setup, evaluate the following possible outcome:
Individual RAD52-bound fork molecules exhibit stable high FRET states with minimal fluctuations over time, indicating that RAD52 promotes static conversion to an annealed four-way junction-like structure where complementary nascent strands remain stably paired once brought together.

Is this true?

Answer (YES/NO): NO